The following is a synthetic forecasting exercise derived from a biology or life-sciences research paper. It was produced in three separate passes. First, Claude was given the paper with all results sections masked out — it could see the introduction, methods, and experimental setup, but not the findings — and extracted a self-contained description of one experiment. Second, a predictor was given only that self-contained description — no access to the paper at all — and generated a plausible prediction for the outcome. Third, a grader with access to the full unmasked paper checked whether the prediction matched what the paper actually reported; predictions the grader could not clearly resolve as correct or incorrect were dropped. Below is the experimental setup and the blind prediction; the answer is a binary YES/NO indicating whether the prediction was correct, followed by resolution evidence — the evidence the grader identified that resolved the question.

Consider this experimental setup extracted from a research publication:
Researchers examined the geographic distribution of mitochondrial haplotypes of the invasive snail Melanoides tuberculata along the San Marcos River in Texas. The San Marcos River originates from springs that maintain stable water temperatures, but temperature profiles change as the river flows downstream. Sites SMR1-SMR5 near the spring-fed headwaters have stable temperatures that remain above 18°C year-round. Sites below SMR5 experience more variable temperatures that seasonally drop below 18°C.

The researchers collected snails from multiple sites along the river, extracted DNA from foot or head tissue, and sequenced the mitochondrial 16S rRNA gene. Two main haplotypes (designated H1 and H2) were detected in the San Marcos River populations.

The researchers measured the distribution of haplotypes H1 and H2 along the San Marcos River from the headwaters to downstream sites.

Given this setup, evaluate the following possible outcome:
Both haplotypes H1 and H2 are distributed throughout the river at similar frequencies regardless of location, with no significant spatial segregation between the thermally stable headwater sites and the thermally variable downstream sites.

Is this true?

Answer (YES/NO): NO